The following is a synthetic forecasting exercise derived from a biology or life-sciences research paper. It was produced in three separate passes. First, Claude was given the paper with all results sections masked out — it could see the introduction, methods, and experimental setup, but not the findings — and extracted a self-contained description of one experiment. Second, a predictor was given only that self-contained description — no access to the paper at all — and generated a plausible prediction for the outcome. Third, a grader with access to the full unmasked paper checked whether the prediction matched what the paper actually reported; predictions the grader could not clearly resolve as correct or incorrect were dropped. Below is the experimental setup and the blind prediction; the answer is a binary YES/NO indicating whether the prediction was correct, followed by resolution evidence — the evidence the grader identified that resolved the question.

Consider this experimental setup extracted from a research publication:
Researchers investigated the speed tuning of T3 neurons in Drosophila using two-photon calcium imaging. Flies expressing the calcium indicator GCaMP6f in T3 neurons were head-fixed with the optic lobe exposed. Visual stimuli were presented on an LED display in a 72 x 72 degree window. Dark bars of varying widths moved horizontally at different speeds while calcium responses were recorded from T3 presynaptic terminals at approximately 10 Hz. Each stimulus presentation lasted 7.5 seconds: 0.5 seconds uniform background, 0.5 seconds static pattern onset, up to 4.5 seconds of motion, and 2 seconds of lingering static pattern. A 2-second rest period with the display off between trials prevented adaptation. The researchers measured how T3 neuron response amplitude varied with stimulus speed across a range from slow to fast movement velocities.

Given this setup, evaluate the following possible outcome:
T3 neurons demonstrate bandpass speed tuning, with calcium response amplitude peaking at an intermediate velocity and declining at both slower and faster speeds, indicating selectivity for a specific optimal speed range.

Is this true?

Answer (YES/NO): NO